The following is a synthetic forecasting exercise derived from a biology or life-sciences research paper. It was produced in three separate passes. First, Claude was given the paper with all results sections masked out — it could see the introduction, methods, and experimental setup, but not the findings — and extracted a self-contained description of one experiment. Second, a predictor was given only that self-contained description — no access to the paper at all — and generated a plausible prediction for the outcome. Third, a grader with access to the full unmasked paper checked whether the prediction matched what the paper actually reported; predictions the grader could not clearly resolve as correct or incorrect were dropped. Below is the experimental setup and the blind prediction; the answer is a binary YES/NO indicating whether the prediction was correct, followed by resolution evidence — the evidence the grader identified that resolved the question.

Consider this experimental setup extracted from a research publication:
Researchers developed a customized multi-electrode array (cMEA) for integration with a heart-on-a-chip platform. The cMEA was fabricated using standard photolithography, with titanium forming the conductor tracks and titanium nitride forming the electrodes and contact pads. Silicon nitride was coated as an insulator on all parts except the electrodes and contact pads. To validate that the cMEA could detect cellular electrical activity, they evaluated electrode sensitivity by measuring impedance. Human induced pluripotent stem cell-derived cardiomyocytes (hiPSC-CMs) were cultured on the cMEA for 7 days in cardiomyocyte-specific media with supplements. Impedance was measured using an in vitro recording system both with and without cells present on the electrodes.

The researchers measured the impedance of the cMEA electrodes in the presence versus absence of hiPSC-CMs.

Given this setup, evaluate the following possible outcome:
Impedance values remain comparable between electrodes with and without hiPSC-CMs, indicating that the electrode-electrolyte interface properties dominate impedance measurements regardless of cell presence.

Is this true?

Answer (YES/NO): NO